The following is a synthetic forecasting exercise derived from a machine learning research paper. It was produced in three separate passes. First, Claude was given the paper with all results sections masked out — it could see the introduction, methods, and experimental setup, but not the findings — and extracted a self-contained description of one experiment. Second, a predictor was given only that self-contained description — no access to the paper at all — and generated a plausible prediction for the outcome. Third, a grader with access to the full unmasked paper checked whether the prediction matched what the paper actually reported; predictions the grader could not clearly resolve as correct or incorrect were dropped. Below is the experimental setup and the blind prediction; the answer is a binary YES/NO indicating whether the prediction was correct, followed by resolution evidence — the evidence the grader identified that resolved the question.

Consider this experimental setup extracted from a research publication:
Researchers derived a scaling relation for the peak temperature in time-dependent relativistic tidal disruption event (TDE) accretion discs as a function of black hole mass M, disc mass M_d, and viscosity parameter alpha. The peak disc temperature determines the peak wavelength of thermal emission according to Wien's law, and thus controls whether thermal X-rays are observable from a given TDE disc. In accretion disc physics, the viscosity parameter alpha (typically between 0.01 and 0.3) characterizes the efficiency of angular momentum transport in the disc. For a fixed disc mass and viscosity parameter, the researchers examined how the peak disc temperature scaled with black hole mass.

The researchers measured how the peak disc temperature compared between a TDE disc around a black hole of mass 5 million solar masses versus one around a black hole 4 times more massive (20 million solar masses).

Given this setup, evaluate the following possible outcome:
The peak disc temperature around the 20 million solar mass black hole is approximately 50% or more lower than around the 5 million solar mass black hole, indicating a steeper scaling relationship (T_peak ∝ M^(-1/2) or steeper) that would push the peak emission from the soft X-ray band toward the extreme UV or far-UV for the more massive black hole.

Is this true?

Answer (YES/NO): YES